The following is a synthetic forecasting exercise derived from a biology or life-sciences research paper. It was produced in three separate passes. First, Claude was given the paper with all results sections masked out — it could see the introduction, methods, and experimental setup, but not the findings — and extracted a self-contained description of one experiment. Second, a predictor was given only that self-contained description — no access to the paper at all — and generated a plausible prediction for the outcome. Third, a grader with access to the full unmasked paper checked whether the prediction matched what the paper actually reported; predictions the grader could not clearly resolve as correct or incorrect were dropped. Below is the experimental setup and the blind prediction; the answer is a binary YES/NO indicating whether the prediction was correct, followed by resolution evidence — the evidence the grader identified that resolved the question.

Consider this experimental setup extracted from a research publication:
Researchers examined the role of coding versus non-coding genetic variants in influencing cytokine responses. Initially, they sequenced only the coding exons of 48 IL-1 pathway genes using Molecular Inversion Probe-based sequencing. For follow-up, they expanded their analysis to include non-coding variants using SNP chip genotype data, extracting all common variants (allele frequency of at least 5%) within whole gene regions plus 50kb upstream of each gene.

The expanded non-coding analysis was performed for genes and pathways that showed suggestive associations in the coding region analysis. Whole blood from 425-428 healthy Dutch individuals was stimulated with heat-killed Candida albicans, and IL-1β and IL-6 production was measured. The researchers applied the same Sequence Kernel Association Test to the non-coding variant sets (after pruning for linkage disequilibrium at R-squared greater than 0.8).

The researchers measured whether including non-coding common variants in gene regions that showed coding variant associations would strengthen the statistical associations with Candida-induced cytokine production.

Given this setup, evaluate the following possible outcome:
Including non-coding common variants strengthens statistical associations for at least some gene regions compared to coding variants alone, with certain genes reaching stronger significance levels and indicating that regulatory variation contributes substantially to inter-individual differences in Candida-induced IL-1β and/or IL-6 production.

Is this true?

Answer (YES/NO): NO